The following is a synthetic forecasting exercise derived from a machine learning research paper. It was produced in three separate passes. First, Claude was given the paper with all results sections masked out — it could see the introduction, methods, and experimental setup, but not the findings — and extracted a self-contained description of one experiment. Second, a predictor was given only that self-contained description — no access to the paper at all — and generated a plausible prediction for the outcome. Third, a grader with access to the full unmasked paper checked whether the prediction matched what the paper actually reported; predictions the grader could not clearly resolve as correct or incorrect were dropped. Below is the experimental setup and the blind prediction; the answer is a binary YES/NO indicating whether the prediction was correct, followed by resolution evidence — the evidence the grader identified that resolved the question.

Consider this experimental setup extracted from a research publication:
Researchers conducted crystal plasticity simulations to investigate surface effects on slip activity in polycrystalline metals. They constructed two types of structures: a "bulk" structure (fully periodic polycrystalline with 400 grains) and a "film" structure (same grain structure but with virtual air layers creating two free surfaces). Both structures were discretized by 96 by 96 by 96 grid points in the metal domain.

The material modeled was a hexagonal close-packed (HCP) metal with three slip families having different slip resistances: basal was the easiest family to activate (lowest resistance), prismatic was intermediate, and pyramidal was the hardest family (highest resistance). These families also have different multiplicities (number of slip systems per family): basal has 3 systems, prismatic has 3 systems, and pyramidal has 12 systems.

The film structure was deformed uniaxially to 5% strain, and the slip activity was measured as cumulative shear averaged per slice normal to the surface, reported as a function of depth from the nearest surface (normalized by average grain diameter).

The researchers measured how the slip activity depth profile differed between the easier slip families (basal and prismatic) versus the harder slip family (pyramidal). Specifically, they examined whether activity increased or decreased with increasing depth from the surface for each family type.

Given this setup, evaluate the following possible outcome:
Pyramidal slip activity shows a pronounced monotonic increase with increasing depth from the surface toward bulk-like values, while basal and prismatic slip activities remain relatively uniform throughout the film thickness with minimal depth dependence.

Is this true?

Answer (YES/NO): NO